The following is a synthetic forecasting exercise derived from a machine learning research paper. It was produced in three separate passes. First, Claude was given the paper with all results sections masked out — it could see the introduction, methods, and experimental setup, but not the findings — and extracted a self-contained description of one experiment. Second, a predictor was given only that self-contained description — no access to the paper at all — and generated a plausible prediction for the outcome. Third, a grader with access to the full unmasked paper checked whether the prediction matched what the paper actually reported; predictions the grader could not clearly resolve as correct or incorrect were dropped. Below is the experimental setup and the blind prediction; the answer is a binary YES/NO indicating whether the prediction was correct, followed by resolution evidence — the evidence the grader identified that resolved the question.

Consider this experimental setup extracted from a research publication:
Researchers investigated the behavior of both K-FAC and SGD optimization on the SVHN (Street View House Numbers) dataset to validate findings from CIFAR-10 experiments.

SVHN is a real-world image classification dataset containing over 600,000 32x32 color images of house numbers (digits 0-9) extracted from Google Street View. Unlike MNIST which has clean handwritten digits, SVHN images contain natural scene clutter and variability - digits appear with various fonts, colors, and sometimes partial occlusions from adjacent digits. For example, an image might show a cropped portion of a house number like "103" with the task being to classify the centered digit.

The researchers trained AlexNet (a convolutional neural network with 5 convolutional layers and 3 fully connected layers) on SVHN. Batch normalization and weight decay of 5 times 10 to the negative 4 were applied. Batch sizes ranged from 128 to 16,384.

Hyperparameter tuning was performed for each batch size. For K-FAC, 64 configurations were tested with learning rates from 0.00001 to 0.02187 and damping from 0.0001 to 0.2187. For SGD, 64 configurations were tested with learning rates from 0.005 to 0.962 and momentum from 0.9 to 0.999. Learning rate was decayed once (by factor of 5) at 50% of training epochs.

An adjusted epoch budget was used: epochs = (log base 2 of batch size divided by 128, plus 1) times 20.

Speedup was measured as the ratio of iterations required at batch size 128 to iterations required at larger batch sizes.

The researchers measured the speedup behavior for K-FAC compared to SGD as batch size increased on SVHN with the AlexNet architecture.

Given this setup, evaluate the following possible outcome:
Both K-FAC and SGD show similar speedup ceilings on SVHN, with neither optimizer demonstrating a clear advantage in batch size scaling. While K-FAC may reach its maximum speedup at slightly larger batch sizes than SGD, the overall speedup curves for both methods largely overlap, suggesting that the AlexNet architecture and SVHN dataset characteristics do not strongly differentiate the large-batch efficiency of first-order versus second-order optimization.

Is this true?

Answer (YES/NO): NO